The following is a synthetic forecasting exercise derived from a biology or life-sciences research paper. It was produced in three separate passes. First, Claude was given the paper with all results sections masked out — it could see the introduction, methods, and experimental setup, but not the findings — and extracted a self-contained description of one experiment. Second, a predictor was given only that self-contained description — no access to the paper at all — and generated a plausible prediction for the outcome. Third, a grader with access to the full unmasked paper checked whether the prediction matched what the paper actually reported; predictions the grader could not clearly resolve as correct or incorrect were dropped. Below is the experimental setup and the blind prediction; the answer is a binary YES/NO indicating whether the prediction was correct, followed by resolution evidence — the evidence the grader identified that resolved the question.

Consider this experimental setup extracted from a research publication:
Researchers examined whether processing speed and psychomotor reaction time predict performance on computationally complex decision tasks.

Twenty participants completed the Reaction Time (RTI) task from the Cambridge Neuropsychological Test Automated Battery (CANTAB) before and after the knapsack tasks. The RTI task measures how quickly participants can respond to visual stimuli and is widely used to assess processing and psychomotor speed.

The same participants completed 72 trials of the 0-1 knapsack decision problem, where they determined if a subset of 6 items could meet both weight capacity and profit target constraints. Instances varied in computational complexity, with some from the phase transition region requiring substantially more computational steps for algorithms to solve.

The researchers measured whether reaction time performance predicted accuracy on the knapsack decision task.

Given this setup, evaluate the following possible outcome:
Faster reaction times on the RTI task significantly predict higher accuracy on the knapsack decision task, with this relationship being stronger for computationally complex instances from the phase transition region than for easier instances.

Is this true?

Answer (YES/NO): NO